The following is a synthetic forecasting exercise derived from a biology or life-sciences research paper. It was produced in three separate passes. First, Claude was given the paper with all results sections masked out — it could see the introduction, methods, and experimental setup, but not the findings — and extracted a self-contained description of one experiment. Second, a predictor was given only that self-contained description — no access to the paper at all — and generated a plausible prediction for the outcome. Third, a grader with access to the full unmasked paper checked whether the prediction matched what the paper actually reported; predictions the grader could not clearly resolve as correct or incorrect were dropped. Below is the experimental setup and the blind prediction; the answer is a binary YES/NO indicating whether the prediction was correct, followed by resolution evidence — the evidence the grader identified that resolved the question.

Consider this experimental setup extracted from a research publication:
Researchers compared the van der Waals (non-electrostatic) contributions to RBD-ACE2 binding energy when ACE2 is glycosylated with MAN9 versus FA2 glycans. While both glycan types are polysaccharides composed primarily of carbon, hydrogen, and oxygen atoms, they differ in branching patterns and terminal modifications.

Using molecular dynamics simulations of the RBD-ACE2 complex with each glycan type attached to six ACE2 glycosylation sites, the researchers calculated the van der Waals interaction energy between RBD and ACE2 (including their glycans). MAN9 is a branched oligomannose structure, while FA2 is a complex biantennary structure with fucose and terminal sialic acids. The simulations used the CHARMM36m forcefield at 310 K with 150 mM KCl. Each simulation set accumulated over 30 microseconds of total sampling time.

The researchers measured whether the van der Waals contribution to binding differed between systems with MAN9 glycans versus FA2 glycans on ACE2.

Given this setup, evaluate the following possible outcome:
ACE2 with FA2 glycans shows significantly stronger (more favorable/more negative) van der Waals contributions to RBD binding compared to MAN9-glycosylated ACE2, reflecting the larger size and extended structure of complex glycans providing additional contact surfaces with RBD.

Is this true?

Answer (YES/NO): NO